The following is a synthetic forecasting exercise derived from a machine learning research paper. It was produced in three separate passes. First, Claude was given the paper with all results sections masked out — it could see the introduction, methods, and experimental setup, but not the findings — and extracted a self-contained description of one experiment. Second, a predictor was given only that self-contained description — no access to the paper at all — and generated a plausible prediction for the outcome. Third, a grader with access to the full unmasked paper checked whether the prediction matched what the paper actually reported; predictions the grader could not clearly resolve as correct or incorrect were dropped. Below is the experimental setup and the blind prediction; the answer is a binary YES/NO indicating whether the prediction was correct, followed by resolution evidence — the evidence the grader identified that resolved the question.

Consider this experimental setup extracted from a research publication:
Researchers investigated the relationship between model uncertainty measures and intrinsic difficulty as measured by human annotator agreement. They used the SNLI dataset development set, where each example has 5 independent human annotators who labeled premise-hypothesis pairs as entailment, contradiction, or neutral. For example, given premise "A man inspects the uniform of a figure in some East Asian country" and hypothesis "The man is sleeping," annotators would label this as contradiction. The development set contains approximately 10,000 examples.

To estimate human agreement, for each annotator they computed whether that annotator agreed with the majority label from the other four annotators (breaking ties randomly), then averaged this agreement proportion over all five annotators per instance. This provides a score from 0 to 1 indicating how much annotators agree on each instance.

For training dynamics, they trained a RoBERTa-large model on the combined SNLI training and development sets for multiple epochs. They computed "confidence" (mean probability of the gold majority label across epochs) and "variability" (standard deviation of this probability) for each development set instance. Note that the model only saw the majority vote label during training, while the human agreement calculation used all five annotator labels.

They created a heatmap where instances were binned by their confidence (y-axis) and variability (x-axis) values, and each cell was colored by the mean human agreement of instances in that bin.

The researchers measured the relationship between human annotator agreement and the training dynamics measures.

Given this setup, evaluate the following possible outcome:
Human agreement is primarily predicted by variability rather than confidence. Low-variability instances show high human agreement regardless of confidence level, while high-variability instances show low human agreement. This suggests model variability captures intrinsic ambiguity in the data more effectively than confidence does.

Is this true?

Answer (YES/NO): NO